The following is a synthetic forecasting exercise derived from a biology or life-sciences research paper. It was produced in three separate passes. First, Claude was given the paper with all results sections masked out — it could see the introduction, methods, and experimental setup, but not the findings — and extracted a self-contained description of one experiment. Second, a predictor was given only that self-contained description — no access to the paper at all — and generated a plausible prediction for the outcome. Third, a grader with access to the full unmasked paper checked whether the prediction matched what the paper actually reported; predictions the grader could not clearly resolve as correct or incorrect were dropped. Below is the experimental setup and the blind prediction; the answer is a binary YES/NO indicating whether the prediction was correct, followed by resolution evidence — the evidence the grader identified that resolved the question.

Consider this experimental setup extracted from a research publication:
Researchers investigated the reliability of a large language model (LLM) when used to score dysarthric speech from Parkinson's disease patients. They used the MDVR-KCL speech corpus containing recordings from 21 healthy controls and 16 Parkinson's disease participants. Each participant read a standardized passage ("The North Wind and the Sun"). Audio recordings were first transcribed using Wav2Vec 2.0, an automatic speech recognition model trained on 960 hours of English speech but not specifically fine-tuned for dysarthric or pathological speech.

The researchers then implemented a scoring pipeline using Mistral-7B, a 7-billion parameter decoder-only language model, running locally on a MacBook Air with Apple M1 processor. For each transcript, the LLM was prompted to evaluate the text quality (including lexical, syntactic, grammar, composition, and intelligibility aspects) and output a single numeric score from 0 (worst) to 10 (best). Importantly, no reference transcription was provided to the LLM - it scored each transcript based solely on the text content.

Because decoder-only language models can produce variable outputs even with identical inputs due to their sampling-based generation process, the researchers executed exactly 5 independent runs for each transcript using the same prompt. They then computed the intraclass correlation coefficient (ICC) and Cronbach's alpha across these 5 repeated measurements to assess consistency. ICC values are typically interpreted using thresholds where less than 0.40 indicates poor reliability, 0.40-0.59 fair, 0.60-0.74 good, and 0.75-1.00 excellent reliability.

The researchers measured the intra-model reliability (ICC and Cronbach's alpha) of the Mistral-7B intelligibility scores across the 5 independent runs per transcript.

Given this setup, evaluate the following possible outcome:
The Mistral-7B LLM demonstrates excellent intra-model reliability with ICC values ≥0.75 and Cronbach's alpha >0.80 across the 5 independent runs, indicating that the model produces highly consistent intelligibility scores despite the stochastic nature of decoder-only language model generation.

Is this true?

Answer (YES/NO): YES